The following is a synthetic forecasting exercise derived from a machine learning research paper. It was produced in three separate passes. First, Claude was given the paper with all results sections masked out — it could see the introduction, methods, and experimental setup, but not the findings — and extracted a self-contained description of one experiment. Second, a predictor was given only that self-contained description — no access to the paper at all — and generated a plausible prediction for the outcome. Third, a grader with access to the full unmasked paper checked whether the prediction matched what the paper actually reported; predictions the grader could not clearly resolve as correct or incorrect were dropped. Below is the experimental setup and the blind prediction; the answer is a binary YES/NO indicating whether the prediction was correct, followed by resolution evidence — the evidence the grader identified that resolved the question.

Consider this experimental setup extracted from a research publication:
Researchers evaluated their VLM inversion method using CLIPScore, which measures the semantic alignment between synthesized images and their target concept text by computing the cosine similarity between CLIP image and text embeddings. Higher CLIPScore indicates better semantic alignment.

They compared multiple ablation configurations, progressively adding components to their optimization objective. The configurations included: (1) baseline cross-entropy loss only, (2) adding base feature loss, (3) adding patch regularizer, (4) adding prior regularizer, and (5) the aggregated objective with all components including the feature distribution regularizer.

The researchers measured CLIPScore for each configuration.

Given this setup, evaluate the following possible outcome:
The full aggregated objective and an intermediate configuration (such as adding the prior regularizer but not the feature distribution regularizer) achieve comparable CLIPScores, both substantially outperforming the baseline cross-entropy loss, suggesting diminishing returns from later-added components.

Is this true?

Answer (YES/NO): YES